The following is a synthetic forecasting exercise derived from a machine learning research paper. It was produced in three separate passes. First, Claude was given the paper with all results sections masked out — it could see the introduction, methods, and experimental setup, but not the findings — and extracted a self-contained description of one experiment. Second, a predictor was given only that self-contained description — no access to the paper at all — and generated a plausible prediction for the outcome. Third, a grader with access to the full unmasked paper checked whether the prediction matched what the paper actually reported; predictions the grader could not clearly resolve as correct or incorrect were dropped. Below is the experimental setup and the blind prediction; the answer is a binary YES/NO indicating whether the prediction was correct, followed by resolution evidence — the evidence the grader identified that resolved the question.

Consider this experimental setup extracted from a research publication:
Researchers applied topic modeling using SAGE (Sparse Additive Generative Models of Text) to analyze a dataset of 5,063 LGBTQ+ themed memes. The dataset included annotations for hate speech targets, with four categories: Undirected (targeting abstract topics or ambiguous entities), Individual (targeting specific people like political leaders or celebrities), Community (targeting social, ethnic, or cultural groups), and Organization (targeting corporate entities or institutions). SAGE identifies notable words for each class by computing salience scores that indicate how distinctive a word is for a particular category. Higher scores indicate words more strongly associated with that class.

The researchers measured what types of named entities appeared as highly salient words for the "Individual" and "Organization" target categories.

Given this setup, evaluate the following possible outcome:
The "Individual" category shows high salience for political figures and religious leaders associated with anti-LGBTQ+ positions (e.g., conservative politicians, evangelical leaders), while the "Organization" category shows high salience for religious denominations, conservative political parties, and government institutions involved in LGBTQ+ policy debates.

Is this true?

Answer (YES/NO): NO